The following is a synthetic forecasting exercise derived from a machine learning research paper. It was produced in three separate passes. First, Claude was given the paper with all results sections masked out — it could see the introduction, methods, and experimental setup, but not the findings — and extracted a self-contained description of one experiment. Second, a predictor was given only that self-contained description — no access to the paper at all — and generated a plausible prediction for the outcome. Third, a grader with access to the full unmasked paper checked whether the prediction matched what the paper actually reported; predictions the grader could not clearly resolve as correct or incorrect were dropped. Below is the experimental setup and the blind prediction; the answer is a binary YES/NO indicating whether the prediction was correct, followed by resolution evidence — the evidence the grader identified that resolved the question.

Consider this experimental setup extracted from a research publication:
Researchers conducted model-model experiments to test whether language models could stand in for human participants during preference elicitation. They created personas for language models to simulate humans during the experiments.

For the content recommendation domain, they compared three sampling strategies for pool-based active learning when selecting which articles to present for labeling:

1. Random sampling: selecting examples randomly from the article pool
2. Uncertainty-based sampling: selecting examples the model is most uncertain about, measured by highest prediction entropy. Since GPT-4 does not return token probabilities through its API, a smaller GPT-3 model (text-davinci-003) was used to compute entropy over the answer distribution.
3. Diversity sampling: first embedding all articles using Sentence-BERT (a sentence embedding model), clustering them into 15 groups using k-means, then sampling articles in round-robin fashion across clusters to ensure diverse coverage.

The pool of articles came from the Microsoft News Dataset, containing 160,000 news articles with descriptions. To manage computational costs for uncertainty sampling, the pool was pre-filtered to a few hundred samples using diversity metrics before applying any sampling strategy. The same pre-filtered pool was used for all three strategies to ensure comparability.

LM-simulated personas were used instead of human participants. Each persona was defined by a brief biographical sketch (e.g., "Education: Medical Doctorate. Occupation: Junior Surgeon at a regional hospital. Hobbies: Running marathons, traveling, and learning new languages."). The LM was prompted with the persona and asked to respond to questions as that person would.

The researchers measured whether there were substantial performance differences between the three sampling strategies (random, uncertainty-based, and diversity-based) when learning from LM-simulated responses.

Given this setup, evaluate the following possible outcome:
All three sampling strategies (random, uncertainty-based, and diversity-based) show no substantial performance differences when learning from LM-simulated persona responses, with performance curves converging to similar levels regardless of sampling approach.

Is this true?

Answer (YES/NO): YES